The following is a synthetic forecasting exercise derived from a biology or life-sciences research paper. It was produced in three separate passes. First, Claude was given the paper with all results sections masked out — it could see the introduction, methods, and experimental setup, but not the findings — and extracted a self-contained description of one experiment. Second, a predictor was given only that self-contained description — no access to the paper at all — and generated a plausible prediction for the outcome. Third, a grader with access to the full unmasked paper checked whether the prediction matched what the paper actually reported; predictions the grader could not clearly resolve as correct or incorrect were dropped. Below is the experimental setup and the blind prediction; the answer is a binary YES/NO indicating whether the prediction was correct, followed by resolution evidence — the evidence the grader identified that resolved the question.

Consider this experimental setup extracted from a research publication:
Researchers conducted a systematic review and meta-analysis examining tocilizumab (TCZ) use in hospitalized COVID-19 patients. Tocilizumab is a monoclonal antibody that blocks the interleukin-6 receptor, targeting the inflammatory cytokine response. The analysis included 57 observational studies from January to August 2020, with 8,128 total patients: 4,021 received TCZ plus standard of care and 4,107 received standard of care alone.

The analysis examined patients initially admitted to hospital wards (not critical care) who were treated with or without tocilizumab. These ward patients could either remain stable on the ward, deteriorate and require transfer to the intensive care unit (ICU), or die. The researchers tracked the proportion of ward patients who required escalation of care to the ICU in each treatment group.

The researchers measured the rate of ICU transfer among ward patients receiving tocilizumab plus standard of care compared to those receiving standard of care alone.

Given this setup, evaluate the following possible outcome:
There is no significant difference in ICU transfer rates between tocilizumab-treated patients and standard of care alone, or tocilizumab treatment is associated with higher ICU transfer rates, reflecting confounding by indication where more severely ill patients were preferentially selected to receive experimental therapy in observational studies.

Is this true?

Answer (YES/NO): YES